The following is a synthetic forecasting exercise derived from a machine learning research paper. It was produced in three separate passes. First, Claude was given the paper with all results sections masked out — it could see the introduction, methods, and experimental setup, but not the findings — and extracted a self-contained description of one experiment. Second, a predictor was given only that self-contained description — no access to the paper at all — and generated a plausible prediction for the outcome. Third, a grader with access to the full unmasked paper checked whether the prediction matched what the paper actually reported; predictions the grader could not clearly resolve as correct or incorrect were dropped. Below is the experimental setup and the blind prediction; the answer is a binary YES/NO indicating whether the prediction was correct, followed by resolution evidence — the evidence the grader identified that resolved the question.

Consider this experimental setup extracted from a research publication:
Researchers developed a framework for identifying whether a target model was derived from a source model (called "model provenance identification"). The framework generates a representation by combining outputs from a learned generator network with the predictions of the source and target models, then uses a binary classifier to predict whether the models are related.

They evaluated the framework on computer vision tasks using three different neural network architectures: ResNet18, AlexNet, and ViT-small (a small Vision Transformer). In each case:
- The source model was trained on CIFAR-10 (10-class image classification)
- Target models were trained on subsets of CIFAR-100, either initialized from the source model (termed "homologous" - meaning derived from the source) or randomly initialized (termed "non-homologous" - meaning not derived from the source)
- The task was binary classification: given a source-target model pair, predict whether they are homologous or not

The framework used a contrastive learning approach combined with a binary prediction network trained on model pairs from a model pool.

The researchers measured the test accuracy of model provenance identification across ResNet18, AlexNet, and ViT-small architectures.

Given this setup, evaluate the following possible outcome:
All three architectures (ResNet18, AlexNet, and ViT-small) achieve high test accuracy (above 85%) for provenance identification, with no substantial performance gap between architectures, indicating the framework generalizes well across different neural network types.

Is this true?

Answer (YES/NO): YES